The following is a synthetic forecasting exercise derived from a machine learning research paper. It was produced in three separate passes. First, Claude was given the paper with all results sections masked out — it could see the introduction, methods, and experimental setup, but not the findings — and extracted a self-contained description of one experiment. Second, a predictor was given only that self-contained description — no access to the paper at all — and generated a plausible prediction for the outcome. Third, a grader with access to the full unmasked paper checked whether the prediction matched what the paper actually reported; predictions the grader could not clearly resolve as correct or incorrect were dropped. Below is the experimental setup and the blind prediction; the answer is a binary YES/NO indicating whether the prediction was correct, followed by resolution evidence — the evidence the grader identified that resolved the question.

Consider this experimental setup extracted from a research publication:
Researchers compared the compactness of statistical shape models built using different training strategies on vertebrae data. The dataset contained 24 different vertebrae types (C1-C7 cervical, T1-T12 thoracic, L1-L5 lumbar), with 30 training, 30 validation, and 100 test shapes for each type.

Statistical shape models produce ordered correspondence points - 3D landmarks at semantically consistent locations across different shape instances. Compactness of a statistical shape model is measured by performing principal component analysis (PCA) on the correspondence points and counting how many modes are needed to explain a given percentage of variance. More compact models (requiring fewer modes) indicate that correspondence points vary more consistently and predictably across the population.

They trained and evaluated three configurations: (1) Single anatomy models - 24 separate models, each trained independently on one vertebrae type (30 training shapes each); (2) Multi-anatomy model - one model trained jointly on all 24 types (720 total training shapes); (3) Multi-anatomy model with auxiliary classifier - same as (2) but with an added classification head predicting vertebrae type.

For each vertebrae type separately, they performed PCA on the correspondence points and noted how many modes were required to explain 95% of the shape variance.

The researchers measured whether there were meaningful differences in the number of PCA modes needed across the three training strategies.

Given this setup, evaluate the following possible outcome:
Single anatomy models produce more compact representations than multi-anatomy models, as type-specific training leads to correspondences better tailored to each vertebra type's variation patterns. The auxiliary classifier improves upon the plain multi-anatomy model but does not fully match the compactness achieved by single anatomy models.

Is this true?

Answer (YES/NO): NO